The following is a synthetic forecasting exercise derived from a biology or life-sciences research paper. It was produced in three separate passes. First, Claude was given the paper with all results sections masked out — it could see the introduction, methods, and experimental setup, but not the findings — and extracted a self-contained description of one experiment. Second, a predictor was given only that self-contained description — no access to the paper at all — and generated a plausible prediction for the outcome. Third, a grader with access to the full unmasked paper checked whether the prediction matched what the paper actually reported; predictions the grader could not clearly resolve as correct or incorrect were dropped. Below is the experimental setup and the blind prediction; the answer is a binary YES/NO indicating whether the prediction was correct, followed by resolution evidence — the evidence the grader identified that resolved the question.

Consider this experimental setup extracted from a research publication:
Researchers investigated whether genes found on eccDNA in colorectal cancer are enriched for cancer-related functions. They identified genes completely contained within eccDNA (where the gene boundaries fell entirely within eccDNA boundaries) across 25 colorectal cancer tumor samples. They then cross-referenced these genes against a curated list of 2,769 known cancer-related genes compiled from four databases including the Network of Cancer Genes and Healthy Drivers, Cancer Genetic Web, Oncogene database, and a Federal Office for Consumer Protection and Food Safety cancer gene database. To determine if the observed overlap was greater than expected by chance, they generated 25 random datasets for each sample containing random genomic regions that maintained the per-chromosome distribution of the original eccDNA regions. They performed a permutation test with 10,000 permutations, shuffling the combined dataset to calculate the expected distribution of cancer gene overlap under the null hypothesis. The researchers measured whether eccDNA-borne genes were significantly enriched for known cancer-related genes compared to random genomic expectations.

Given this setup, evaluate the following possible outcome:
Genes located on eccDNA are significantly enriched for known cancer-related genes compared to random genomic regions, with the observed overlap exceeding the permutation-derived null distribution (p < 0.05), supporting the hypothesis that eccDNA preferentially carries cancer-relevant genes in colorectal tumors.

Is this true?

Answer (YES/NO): YES